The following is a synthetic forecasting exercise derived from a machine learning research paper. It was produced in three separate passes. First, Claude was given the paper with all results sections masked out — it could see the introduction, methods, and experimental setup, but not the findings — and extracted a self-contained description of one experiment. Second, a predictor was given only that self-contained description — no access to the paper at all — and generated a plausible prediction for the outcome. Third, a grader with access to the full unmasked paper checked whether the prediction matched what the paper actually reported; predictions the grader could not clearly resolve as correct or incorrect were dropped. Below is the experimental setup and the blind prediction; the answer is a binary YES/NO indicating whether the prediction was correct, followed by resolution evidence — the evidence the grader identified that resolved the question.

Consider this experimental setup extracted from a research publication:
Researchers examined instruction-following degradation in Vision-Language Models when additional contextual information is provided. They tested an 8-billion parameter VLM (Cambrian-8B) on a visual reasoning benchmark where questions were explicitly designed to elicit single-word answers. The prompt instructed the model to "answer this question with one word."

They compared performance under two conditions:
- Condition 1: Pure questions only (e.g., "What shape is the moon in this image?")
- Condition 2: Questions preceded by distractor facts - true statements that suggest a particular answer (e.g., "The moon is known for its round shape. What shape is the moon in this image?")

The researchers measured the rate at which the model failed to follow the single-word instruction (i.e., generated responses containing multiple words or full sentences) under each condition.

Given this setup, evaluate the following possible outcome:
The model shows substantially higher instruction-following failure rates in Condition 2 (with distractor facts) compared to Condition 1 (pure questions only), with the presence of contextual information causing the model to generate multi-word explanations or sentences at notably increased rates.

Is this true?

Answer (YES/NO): YES